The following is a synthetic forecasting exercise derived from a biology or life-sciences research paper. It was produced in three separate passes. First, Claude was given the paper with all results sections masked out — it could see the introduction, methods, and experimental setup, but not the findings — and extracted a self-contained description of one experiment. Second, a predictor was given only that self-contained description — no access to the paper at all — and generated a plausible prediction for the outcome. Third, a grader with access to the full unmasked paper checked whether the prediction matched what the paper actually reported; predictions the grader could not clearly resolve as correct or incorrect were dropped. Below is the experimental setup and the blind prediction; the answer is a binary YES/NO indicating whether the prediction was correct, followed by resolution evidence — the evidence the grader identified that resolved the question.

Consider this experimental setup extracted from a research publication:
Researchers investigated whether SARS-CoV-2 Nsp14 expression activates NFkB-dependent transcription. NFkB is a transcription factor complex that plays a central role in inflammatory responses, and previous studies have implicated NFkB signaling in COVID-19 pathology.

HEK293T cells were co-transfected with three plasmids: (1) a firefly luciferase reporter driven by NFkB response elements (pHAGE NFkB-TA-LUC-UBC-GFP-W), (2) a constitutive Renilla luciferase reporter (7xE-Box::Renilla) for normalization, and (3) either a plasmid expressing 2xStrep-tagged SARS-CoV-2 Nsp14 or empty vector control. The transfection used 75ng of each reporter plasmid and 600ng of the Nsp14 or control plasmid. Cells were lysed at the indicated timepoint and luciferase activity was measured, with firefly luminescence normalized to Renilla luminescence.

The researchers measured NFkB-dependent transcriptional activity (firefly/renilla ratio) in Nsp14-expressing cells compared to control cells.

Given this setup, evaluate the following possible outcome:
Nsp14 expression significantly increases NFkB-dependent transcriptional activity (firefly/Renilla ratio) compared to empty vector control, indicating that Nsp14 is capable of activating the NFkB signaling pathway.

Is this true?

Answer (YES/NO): YES